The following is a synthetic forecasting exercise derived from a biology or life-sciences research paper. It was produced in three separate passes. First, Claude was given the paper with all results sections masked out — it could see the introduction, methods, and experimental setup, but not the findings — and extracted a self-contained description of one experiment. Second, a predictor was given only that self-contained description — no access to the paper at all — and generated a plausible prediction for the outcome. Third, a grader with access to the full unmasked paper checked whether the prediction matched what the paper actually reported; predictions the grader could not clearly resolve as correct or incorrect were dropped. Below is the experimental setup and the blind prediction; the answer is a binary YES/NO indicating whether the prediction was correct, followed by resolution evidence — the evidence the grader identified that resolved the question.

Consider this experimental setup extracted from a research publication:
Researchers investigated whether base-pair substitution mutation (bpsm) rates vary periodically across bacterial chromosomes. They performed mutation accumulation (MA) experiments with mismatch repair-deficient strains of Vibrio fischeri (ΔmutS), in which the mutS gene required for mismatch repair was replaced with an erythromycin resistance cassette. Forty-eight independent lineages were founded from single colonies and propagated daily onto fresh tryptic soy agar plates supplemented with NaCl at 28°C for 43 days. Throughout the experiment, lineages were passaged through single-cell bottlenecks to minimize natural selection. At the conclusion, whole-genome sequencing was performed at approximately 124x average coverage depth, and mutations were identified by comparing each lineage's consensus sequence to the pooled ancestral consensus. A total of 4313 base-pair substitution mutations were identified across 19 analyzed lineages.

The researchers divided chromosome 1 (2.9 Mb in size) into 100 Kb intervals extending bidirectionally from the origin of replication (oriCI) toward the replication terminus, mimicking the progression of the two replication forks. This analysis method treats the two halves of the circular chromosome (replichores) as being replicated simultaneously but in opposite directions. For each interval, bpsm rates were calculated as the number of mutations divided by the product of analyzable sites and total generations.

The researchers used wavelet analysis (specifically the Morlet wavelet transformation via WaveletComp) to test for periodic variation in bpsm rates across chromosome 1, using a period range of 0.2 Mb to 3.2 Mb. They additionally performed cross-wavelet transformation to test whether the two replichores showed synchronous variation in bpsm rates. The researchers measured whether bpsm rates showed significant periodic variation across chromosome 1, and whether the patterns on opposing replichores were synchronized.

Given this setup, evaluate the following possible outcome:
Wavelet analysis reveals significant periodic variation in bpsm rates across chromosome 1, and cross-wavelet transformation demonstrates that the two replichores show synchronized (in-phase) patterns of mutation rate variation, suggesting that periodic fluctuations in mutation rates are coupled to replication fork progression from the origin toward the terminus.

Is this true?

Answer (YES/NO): YES